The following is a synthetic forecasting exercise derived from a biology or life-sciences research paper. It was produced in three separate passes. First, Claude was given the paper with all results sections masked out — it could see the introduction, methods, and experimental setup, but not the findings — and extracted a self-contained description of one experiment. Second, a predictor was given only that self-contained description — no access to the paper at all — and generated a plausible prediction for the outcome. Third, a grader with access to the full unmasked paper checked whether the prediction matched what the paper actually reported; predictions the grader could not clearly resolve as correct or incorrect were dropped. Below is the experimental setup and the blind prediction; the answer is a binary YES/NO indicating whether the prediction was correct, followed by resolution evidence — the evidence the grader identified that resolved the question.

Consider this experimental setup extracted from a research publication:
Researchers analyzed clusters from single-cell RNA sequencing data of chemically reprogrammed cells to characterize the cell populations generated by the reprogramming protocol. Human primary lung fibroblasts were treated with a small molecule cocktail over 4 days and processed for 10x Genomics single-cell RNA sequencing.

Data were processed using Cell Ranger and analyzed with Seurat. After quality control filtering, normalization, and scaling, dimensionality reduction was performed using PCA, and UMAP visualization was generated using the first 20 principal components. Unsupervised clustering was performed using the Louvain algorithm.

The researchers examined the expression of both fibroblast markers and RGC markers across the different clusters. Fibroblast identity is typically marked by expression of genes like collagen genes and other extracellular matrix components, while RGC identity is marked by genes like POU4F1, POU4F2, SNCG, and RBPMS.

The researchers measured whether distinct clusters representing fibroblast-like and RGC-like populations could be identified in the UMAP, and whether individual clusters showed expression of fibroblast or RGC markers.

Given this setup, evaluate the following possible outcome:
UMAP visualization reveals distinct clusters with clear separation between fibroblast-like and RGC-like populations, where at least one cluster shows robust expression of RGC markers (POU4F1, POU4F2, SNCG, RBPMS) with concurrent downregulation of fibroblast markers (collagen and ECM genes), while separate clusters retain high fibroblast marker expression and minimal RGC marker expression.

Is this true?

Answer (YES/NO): YES